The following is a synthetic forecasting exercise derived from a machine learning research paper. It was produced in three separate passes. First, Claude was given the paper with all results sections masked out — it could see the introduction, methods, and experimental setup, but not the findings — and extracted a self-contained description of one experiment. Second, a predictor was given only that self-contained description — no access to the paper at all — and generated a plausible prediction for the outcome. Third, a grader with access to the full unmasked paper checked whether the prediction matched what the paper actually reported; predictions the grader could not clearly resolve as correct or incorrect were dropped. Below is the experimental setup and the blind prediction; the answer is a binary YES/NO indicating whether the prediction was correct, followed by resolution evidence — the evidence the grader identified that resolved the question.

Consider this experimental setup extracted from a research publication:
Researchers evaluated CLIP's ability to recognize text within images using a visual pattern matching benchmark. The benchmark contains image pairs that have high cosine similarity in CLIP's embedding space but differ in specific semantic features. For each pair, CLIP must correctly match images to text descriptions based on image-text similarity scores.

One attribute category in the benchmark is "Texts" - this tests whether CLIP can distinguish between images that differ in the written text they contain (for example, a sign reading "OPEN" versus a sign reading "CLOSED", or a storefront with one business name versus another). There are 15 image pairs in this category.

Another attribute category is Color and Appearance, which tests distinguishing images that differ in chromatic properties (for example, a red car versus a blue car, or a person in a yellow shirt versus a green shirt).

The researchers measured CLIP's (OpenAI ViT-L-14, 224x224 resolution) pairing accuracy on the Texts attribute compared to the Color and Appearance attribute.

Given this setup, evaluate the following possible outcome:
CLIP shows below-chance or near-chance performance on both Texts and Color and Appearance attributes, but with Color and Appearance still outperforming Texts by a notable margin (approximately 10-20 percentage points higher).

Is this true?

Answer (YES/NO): NO